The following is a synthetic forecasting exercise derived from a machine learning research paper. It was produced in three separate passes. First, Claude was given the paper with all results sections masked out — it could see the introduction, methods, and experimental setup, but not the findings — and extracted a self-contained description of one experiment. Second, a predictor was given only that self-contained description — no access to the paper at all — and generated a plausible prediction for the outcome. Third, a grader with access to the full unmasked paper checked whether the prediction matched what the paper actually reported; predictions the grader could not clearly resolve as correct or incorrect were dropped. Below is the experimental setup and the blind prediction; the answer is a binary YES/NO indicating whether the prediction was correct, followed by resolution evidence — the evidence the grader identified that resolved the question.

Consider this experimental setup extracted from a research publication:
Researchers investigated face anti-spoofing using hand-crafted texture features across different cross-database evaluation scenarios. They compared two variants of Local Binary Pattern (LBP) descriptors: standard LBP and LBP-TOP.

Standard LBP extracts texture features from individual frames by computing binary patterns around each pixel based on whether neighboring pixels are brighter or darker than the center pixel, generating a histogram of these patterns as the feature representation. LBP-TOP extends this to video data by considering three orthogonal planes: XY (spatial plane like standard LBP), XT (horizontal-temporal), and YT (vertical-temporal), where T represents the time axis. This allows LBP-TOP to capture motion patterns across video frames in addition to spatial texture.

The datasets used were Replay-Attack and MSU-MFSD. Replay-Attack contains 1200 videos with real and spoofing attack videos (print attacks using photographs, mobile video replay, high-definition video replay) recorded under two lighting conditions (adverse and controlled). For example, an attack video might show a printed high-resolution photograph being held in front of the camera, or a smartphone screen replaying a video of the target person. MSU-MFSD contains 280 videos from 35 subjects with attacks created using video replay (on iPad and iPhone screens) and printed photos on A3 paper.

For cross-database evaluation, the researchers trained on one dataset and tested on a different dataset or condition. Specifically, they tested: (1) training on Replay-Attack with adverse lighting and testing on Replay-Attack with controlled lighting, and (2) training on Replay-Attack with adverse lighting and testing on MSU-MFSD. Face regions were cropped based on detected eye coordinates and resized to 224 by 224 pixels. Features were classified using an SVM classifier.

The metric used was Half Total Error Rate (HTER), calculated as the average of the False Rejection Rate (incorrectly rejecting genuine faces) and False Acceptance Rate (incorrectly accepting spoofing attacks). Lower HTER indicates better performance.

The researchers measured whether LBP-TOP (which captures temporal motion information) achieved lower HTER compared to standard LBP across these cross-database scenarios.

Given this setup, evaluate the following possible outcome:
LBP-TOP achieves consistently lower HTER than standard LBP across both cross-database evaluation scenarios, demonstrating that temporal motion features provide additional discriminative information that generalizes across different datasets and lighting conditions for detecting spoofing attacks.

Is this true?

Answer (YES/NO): NO